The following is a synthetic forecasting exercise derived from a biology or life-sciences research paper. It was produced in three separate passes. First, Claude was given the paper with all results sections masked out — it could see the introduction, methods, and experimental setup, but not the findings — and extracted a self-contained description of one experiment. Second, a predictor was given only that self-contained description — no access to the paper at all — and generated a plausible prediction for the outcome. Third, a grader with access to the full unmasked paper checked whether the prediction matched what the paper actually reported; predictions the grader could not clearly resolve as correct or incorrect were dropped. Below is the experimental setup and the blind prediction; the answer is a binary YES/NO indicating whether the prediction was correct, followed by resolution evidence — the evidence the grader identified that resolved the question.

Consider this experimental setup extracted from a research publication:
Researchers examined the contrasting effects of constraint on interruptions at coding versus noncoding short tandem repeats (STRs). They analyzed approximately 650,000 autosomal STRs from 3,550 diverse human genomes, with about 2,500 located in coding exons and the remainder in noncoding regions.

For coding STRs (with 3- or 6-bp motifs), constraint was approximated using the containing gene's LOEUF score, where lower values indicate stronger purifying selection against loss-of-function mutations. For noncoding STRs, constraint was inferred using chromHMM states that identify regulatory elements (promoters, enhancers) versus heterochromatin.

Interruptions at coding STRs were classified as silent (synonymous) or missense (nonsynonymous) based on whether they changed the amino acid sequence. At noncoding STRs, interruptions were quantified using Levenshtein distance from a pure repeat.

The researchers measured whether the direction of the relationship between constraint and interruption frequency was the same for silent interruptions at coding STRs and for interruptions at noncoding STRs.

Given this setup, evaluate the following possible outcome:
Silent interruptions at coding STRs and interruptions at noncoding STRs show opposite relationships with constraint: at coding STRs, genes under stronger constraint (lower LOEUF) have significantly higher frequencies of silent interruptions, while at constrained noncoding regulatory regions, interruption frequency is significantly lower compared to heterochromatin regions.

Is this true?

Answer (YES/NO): YES